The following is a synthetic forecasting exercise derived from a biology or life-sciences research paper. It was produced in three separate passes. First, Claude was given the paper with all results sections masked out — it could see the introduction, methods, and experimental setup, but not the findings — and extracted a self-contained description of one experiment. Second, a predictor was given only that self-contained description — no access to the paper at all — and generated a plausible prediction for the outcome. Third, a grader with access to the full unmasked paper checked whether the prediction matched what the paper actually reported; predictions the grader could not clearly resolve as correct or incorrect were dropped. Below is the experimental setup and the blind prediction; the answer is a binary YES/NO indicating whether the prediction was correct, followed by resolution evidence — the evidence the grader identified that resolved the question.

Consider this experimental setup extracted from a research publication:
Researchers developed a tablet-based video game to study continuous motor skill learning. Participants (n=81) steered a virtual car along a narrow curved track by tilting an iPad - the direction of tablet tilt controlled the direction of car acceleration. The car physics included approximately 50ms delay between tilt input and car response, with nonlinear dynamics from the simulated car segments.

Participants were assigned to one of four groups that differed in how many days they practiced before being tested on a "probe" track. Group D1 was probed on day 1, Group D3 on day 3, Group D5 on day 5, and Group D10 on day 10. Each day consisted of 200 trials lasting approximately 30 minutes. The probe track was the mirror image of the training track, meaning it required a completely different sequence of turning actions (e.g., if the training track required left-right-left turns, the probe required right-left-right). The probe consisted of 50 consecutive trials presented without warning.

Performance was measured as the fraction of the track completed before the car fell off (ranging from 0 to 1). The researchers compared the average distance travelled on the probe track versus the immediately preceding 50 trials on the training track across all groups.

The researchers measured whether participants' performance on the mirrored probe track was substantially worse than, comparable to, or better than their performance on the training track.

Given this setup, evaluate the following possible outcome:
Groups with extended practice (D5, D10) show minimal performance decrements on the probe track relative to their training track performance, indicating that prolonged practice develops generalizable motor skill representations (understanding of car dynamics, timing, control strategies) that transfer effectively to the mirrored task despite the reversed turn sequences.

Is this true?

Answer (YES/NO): NO